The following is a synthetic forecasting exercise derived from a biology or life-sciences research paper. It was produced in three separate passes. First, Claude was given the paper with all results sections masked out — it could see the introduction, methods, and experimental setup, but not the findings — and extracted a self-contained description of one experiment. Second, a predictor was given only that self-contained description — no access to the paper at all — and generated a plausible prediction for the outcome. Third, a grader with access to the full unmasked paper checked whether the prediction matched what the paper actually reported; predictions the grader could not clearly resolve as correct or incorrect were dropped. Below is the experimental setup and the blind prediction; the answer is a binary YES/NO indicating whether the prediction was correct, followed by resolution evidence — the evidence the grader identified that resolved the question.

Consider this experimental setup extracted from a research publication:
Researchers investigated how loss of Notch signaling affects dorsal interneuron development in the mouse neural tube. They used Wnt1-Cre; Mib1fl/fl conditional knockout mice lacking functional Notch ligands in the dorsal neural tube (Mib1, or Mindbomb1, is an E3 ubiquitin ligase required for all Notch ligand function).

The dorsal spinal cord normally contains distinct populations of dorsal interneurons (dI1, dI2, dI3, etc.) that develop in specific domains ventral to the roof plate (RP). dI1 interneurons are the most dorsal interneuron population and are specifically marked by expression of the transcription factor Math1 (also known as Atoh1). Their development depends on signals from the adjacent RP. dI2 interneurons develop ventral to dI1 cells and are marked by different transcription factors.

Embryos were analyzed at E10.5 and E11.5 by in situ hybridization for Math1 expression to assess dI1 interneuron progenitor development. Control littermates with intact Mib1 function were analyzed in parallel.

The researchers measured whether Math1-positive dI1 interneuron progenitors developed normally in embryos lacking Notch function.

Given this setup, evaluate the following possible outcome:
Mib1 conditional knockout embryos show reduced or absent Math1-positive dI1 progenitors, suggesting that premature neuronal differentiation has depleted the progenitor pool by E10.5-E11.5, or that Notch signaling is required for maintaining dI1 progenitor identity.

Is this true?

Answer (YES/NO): YES